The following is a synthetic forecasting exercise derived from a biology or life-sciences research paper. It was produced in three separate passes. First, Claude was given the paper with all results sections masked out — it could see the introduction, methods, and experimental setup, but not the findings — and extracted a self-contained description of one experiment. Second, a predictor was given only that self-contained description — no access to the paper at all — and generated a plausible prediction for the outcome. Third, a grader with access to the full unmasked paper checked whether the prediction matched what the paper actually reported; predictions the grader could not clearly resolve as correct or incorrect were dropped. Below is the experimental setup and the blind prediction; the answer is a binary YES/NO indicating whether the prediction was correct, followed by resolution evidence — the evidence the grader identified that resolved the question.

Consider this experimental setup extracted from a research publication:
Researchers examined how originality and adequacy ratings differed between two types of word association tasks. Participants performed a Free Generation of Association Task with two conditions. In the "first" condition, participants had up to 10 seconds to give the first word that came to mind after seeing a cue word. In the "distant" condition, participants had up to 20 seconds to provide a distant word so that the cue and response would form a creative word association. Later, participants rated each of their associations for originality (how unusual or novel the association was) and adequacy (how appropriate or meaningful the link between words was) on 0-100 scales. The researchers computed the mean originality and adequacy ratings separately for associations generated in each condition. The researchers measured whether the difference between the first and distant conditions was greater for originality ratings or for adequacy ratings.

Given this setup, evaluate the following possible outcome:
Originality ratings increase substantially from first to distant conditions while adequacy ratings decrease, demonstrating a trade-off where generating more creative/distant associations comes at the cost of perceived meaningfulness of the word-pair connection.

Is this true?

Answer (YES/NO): NO